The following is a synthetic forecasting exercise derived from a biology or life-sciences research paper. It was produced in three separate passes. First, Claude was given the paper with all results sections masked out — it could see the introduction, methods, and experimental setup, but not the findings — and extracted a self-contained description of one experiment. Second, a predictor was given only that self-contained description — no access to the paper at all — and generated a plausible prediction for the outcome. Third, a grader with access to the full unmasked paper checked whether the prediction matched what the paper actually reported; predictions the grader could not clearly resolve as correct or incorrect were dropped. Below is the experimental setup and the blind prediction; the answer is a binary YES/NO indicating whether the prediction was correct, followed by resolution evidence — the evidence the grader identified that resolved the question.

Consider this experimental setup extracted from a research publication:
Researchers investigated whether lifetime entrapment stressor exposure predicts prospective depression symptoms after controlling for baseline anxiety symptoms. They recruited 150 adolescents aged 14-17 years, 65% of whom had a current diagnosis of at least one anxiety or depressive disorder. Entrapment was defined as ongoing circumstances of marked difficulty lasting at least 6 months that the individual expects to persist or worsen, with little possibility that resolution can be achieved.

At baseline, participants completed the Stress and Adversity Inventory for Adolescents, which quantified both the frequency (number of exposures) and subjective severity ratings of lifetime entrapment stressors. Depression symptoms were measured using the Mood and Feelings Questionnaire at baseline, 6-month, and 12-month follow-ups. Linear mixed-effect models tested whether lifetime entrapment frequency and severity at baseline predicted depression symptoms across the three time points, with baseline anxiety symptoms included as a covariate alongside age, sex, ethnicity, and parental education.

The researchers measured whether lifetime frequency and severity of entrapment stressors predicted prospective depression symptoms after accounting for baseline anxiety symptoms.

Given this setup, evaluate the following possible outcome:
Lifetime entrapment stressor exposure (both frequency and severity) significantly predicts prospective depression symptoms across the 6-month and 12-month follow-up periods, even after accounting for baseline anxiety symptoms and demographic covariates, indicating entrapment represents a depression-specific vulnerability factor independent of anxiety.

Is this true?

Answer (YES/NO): NO